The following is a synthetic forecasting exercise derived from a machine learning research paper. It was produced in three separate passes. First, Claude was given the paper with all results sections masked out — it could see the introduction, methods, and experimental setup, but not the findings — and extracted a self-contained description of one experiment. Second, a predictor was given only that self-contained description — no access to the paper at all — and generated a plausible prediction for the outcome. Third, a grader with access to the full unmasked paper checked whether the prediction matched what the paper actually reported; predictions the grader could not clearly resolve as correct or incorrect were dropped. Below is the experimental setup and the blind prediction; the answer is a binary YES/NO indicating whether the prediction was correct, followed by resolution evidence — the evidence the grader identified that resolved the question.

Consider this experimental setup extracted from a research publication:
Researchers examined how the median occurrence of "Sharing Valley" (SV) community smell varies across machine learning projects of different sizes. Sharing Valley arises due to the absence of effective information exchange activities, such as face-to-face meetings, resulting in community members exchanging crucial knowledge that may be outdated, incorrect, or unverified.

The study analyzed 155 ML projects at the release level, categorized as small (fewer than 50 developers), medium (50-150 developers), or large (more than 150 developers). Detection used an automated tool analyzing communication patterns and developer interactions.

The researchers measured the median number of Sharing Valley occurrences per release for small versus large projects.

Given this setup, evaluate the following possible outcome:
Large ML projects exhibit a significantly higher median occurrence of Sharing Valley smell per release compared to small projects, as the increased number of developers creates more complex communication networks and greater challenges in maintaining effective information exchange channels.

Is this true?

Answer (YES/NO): YES